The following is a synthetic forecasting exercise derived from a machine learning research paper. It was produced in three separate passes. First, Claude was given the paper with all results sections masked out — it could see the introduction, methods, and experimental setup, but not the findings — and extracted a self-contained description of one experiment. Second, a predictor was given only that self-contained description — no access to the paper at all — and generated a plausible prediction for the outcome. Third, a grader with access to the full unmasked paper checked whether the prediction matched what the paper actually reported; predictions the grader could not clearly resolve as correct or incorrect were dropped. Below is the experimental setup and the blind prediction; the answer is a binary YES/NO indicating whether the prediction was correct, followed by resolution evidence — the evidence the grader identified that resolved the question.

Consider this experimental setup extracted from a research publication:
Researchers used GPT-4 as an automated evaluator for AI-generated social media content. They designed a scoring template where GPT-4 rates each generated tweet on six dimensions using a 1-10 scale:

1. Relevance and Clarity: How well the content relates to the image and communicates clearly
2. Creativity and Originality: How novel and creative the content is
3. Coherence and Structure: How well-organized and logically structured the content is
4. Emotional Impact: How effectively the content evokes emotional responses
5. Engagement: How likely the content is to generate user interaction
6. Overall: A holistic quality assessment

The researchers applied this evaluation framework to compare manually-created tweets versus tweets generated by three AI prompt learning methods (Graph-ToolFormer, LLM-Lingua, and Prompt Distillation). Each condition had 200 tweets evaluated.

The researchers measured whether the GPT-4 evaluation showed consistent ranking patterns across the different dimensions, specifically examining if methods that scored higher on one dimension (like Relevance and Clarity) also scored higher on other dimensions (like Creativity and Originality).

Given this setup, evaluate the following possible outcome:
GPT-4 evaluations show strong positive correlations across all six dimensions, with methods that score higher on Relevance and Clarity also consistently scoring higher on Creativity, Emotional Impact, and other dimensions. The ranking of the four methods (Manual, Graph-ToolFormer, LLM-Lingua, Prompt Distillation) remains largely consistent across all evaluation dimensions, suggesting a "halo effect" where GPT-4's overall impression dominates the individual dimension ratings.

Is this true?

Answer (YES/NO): YES